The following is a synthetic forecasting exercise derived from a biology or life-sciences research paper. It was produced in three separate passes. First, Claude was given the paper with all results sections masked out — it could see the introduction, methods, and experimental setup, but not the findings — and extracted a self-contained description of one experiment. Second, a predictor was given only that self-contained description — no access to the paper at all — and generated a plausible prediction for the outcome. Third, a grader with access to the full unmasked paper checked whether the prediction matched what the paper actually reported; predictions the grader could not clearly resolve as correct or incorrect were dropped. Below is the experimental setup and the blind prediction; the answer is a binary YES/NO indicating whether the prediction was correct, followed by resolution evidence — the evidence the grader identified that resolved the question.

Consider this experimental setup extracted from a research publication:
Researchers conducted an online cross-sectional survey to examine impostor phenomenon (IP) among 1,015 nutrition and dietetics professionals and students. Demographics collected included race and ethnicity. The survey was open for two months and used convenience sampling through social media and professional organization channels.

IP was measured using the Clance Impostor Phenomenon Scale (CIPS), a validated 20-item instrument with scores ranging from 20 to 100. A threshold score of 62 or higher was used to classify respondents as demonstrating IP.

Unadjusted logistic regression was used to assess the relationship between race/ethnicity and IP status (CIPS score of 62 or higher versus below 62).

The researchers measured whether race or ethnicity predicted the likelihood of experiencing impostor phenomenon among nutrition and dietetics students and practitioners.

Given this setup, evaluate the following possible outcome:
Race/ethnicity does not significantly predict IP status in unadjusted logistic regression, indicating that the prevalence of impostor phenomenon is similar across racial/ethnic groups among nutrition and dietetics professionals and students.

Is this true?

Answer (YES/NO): YES